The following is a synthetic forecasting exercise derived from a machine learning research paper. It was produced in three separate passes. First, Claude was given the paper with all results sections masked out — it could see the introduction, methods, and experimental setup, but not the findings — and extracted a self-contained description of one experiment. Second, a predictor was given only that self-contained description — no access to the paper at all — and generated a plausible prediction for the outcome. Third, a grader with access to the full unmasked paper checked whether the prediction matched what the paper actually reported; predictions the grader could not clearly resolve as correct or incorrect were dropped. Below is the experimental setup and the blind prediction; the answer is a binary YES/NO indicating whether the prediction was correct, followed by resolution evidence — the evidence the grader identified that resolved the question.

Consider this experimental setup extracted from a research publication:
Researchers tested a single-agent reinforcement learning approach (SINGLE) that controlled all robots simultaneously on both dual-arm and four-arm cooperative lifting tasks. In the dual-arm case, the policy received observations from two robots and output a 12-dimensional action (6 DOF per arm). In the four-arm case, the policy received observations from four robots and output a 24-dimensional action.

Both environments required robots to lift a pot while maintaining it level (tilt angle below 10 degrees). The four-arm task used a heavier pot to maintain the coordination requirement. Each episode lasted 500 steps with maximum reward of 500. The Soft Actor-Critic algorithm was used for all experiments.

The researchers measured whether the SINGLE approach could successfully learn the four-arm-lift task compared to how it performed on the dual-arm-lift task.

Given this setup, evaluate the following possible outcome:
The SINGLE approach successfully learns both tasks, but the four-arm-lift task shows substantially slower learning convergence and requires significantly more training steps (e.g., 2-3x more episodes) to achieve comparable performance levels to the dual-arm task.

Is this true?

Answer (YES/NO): NO